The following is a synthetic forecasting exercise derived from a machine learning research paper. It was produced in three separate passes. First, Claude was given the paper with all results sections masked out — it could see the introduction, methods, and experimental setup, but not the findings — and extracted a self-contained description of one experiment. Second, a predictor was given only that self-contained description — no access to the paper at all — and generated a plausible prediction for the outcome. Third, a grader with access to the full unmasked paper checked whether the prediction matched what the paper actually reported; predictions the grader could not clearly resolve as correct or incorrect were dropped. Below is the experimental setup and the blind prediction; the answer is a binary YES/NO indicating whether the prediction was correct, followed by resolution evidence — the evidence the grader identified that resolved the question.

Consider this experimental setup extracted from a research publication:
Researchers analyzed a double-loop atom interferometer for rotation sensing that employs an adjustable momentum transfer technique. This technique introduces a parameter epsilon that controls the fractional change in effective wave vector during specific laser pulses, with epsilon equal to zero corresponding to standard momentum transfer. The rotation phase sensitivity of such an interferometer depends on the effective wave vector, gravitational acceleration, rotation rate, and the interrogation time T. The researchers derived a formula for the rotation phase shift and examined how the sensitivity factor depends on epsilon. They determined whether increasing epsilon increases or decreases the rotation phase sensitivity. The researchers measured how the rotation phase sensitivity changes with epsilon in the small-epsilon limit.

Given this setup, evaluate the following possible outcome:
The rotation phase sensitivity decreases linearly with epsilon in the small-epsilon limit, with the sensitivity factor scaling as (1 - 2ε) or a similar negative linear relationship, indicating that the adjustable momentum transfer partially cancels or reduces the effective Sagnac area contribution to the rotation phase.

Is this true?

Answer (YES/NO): NO